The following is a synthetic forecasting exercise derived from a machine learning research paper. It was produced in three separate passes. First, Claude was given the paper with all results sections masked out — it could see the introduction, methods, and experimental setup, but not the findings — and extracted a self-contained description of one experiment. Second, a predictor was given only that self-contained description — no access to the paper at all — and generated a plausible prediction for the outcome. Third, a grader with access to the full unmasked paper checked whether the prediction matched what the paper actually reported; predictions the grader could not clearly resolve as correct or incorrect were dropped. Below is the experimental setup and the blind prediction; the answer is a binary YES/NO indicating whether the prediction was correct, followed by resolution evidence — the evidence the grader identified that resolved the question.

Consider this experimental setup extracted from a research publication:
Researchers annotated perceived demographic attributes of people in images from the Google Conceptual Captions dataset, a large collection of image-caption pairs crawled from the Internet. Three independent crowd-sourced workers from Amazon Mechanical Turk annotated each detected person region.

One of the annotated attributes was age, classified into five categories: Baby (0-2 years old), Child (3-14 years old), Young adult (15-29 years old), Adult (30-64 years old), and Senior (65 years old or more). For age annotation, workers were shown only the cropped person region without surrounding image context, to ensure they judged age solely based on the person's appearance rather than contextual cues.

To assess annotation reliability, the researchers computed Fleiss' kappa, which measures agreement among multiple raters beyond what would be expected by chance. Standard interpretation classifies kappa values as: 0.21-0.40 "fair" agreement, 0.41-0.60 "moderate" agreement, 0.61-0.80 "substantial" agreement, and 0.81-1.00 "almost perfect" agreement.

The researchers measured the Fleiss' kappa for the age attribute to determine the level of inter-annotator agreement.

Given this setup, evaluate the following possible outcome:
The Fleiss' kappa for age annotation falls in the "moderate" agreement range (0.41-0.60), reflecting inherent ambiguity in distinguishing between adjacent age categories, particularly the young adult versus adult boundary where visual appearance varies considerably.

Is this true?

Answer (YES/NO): YES